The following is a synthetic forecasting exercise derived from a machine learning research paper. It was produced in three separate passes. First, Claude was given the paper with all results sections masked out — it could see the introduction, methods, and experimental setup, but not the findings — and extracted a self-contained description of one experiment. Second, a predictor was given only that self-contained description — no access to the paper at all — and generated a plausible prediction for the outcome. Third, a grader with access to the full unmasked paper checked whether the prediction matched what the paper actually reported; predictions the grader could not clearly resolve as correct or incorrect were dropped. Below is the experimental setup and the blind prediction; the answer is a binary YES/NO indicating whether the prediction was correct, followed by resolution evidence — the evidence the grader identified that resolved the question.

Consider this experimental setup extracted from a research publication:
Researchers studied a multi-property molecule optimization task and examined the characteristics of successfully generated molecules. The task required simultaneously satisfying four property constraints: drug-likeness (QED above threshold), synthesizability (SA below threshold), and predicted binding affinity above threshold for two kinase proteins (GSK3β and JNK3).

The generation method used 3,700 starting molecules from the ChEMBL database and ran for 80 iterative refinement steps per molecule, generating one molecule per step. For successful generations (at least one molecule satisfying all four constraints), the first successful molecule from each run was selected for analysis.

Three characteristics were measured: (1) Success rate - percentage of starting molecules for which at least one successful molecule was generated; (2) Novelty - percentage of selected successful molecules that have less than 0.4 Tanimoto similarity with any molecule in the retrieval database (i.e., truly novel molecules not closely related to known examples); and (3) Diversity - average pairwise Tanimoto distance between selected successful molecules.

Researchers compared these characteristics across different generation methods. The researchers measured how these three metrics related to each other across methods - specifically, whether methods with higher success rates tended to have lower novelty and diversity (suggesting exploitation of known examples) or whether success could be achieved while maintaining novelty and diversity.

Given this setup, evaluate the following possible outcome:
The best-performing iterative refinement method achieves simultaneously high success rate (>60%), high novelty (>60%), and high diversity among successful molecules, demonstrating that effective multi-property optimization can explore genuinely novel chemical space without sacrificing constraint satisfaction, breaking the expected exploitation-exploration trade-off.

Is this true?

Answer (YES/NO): YES